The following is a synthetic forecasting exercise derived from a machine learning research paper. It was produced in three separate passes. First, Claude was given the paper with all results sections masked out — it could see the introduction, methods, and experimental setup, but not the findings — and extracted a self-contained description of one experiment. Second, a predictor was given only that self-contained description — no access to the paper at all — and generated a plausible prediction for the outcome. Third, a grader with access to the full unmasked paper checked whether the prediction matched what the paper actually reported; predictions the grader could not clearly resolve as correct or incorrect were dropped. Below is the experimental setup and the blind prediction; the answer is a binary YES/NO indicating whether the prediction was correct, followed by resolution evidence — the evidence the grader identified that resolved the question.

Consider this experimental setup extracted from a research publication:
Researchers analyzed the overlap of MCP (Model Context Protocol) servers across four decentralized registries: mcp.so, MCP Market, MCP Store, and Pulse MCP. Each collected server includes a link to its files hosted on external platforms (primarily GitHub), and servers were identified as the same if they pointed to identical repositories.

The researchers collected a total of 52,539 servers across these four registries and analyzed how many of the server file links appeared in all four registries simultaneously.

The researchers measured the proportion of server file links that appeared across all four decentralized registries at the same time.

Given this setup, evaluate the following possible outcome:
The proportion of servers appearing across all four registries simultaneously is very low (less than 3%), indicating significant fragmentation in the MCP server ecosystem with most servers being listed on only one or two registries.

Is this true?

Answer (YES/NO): NO